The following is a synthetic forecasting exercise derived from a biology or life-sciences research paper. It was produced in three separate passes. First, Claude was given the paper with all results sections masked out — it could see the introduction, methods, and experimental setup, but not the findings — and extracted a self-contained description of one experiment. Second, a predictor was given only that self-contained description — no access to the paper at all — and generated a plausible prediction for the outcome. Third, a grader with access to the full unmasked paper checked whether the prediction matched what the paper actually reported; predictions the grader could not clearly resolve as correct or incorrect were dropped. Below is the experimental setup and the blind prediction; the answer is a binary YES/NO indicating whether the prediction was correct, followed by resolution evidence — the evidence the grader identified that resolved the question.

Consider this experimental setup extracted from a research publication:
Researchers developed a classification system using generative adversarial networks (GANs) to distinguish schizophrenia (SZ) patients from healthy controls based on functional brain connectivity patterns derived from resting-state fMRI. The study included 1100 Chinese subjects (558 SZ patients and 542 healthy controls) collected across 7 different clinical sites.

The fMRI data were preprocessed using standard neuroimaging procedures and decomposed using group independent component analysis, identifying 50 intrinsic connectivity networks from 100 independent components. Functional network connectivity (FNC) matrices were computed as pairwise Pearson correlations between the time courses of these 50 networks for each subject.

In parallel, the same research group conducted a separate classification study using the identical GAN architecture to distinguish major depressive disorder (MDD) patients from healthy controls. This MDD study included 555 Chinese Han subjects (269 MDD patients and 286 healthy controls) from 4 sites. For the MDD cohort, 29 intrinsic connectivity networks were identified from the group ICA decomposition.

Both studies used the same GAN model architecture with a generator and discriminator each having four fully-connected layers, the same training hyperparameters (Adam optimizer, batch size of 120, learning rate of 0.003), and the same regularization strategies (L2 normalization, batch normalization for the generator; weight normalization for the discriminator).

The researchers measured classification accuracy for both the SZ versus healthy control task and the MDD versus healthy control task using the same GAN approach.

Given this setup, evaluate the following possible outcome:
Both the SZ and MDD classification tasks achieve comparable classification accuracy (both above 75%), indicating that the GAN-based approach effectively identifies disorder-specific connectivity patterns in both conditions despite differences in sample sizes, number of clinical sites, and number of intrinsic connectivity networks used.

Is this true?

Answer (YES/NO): NO